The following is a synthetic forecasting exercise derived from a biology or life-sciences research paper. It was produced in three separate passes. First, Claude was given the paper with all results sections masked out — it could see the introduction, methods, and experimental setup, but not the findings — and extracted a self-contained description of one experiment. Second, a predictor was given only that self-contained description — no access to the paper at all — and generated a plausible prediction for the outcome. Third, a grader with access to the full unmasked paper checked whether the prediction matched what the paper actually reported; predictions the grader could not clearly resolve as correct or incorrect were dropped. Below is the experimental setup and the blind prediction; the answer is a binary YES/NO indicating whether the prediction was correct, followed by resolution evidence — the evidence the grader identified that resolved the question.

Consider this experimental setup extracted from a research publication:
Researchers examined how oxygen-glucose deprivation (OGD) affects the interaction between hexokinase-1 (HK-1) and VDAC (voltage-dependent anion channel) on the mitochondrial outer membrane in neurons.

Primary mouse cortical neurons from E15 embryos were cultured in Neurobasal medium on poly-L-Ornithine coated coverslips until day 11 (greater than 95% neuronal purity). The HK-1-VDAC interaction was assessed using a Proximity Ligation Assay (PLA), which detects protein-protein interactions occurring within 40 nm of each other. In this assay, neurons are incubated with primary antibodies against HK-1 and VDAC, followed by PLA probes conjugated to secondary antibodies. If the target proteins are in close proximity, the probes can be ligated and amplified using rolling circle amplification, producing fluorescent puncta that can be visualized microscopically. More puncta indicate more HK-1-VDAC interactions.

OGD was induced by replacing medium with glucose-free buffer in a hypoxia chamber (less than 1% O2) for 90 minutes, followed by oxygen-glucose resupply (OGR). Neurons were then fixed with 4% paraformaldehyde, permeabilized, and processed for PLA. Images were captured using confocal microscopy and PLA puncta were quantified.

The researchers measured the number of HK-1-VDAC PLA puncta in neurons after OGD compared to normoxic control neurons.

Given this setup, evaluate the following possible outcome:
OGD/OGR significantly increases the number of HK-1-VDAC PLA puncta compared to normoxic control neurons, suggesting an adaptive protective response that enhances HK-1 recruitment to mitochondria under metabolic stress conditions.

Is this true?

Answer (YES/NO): NO